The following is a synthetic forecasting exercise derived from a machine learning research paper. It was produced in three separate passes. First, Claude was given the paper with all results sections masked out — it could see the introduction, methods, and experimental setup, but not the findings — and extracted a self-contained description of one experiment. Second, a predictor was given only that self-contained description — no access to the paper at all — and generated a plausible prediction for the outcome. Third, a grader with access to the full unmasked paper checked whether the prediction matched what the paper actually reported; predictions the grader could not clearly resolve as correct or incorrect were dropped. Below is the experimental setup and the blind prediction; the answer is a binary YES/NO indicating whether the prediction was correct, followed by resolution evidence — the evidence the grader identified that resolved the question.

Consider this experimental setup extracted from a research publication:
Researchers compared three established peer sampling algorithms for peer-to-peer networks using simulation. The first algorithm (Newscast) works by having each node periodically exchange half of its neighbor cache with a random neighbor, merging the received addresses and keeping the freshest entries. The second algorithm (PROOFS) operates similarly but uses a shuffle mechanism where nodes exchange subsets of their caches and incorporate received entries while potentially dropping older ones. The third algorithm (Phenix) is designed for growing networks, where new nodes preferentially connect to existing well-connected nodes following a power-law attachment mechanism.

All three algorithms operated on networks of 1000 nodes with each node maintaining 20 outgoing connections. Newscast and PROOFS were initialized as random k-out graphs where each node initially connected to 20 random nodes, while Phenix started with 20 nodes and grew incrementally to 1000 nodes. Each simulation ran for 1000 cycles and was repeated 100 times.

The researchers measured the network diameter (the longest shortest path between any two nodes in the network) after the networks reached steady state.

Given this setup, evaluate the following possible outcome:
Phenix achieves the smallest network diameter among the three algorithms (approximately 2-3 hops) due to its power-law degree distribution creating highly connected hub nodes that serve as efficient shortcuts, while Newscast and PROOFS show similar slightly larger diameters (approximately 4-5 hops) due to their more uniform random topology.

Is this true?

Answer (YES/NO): NO